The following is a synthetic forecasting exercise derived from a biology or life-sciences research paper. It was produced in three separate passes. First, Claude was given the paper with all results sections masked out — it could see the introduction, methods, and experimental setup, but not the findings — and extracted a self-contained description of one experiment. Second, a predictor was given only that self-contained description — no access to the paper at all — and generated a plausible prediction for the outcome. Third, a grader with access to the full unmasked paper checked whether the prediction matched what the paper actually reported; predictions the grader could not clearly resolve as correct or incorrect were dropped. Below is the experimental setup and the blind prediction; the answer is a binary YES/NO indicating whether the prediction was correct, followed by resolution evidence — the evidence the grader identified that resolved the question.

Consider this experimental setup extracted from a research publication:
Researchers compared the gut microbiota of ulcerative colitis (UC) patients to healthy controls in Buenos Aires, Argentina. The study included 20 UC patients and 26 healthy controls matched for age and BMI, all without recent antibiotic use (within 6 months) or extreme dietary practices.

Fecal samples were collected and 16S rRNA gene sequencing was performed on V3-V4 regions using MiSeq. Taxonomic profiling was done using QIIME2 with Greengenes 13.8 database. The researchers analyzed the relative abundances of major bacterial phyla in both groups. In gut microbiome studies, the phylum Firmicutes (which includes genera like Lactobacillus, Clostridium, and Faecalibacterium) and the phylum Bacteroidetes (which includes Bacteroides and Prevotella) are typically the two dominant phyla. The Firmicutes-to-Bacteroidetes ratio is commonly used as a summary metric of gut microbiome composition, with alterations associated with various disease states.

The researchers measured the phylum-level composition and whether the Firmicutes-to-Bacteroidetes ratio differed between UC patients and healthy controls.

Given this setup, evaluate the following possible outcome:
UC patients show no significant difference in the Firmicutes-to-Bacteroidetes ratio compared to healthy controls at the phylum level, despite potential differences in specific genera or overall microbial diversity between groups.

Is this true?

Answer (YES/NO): YES